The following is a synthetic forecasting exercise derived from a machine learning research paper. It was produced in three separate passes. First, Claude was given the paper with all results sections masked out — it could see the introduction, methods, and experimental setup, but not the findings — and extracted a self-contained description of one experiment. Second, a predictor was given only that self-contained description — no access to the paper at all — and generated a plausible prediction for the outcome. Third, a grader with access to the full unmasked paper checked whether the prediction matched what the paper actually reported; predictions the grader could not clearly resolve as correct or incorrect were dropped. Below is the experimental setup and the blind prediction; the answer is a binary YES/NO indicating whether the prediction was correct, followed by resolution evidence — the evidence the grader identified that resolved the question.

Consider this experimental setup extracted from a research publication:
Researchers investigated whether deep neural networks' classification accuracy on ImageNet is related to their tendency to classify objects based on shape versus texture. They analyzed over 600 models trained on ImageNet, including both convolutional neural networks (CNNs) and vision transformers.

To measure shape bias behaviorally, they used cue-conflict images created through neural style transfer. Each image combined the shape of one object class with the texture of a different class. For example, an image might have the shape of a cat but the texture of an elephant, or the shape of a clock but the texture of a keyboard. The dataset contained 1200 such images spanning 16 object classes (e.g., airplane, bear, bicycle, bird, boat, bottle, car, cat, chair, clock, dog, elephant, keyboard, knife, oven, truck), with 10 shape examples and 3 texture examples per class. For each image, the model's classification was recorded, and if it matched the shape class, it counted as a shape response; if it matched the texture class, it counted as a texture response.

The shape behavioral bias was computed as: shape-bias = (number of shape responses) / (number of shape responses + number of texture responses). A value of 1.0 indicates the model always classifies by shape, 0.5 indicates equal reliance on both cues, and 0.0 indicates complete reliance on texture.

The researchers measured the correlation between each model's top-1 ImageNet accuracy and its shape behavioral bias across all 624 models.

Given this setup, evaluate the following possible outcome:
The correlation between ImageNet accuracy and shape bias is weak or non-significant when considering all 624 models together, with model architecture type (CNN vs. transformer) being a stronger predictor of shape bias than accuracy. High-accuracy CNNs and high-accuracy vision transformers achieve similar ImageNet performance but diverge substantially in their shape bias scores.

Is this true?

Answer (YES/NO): NO